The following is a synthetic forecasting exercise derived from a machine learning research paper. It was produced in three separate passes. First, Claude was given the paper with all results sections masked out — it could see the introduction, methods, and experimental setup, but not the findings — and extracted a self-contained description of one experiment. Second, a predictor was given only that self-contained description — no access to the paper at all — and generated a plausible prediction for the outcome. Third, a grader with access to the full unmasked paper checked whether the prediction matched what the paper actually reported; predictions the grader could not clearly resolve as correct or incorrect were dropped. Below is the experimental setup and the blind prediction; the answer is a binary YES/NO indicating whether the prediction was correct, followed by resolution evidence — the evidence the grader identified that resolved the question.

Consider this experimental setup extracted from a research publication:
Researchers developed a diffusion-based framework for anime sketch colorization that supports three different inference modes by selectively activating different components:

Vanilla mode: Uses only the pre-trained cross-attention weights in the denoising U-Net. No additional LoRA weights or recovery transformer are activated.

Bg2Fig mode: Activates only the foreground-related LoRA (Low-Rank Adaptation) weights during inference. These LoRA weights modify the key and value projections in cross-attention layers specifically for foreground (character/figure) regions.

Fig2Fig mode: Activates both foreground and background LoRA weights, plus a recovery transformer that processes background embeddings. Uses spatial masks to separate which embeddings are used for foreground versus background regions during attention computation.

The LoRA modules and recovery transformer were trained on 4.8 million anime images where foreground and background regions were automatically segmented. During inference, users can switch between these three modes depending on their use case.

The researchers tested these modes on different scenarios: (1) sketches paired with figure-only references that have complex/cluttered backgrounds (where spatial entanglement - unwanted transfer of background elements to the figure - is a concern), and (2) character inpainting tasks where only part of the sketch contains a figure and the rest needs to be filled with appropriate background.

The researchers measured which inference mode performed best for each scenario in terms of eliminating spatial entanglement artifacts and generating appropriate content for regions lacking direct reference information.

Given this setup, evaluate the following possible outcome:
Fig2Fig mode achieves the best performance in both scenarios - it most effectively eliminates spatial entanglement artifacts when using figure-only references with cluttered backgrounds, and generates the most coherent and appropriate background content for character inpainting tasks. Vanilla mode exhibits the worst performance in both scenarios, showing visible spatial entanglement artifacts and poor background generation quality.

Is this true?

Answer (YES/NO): NO